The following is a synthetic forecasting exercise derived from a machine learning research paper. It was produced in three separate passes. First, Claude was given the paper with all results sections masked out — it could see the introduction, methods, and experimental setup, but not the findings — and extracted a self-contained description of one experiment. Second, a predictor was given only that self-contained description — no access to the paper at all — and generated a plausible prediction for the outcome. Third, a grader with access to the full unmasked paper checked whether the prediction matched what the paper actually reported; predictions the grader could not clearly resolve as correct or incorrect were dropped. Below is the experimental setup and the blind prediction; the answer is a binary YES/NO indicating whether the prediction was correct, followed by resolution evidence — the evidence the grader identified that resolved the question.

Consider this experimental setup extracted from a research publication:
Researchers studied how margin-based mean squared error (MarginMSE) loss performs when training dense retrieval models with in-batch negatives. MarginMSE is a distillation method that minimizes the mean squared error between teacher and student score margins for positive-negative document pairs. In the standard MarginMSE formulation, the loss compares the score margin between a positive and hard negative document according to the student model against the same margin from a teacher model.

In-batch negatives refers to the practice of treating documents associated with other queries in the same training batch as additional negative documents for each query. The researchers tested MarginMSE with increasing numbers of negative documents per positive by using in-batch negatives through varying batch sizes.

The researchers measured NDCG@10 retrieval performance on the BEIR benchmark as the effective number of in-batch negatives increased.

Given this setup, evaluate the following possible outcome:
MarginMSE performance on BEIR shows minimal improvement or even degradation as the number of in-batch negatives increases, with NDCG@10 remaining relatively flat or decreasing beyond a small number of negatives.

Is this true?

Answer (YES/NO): YES